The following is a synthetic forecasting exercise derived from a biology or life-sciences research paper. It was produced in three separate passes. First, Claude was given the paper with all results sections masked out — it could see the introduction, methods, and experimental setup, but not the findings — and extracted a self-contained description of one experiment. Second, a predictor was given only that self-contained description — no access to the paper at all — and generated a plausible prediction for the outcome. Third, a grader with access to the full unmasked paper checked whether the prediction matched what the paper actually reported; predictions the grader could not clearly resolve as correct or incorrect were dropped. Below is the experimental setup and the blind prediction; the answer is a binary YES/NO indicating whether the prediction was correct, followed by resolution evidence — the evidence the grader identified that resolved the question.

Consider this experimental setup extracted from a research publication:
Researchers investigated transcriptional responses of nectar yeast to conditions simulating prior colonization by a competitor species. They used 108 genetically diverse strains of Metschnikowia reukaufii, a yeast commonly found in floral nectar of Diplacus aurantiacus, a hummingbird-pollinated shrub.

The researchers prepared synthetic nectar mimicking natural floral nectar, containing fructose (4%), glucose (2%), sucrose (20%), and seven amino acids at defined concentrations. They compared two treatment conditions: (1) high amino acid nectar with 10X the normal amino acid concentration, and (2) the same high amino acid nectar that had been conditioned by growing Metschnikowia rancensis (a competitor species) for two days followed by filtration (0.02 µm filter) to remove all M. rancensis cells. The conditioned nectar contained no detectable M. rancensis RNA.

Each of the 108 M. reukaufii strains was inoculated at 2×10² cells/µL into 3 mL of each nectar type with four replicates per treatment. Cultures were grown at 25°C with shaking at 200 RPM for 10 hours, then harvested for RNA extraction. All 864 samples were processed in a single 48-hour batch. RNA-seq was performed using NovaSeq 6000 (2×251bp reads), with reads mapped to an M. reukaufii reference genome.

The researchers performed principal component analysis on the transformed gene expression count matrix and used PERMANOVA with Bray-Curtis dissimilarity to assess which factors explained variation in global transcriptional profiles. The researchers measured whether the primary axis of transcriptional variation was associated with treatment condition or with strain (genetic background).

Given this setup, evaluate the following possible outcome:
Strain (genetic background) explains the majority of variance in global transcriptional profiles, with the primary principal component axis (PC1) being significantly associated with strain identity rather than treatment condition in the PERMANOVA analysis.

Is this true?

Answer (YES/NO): NO